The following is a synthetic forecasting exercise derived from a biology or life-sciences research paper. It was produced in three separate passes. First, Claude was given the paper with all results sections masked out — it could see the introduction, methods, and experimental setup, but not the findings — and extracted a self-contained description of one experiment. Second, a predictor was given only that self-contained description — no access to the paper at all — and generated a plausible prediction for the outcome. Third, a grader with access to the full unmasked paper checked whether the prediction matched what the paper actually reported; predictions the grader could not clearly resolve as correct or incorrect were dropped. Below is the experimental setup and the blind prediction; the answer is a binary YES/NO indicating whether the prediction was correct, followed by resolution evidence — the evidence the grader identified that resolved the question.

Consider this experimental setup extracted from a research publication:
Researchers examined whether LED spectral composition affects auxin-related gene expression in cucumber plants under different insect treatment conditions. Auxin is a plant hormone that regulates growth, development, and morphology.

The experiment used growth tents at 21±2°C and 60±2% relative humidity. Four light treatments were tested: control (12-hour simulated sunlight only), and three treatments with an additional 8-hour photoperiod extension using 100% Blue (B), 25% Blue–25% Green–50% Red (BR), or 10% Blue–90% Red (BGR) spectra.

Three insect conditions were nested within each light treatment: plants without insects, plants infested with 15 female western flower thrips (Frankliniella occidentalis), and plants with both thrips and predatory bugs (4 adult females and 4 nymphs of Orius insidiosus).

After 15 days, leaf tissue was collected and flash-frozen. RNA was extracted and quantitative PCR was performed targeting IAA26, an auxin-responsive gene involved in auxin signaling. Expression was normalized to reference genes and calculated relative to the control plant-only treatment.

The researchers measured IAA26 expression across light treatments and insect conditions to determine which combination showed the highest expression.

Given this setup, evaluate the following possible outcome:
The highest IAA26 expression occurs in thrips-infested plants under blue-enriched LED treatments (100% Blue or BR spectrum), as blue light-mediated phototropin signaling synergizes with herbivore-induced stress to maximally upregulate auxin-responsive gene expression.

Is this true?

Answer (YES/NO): NO